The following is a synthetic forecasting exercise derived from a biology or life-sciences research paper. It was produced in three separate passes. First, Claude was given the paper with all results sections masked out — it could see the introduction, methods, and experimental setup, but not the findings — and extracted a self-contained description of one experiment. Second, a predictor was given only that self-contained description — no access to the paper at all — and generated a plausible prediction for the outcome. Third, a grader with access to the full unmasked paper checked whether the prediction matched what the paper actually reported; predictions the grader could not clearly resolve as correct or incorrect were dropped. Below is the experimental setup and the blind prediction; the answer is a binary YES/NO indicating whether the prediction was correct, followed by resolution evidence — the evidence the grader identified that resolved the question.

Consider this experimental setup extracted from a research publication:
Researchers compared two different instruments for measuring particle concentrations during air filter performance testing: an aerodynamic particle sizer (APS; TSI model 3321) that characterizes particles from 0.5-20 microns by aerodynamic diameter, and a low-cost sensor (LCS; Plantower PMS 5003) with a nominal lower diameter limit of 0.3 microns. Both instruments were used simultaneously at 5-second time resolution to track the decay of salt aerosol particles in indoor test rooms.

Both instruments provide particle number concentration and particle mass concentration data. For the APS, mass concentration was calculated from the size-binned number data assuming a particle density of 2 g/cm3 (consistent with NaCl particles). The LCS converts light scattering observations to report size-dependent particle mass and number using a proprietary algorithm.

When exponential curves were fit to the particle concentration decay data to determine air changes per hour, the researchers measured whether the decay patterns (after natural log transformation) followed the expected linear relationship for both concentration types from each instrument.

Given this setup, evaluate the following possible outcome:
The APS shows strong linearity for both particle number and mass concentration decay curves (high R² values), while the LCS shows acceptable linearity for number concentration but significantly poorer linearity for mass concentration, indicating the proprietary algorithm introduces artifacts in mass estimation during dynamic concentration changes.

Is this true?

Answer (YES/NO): YES